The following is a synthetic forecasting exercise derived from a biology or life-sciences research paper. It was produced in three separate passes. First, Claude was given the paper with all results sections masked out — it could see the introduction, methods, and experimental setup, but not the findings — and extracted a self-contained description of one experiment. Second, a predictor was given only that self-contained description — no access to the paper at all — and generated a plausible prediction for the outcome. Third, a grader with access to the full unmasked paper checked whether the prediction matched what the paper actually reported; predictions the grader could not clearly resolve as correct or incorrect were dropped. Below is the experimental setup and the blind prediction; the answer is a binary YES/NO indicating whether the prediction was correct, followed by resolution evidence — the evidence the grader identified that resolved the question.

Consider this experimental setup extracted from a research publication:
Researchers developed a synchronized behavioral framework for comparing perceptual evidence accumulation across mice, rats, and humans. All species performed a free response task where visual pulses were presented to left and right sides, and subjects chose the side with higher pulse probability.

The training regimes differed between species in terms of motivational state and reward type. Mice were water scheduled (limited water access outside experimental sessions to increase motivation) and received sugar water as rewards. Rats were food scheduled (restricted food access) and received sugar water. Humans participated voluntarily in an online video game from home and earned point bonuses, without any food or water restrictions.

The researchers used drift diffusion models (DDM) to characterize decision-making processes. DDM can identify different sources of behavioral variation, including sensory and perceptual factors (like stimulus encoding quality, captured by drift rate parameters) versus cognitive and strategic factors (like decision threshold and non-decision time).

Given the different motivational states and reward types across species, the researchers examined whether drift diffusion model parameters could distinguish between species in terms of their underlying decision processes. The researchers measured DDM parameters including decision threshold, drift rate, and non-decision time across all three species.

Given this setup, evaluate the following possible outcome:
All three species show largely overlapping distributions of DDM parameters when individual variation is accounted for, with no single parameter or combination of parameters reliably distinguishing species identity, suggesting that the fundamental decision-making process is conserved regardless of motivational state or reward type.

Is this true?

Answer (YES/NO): NO